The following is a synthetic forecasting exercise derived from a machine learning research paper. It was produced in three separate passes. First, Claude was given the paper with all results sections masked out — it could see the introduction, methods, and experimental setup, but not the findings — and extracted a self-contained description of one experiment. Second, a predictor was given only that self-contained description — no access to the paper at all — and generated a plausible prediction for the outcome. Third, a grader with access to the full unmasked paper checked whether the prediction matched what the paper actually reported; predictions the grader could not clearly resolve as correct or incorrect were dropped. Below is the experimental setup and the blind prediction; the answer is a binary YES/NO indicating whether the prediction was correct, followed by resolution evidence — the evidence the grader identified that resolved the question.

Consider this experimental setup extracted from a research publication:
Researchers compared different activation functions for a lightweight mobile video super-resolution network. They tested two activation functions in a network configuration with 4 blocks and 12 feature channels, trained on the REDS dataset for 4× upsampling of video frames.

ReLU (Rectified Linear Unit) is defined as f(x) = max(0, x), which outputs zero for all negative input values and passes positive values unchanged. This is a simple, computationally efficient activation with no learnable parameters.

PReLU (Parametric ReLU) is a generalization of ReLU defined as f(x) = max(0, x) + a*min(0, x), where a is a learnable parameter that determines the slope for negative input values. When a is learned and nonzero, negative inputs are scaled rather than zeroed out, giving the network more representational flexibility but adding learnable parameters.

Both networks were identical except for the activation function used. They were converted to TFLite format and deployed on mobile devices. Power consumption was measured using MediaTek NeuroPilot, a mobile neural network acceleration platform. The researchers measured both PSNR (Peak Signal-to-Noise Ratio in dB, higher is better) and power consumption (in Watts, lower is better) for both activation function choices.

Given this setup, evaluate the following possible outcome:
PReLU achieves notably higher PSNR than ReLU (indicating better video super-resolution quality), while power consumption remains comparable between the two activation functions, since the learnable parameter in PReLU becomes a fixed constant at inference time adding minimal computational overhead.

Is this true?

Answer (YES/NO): YES